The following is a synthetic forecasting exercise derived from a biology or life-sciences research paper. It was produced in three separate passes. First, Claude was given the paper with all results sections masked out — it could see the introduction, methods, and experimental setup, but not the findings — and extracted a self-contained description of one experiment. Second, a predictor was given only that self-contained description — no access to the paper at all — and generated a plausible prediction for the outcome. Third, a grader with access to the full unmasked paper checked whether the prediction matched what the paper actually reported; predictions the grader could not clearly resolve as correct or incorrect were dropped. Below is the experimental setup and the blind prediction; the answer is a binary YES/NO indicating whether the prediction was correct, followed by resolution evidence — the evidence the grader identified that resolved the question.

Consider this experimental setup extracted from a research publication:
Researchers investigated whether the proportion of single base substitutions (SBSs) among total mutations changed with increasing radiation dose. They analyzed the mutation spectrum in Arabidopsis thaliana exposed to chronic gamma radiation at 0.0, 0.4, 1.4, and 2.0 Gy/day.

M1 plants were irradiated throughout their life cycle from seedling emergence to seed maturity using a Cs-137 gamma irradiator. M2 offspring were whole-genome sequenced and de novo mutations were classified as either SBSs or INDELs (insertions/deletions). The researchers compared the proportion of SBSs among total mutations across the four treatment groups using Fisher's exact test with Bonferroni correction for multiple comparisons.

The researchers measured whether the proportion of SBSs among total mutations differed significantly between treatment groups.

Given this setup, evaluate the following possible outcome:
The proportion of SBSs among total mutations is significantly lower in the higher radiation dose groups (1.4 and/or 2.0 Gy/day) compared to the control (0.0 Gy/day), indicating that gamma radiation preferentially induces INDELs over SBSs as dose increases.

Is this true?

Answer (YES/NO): NO